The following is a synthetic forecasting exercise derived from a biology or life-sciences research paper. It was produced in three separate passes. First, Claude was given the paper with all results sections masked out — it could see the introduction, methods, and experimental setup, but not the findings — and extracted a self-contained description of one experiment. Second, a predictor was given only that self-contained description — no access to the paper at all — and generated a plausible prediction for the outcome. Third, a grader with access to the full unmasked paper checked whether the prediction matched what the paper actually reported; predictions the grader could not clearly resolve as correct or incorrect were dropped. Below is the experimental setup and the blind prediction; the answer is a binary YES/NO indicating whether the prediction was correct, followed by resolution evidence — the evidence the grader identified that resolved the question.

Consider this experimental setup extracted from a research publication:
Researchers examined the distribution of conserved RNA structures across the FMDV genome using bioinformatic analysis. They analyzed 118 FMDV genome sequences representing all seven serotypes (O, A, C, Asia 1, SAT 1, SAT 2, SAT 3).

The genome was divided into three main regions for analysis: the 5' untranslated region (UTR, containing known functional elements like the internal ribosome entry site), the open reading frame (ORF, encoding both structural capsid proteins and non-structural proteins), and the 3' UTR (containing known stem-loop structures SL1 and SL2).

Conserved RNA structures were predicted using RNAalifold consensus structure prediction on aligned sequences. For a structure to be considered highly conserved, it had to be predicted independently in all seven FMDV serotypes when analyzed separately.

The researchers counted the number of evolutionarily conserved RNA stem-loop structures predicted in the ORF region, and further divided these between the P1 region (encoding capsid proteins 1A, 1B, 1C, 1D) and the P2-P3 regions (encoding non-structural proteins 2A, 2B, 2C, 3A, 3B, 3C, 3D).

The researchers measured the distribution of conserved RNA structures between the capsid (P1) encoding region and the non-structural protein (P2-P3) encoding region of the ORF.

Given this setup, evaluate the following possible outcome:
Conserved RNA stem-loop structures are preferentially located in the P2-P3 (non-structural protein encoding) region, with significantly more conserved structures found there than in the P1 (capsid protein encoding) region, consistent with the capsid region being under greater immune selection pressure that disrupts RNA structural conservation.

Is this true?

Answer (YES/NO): YES